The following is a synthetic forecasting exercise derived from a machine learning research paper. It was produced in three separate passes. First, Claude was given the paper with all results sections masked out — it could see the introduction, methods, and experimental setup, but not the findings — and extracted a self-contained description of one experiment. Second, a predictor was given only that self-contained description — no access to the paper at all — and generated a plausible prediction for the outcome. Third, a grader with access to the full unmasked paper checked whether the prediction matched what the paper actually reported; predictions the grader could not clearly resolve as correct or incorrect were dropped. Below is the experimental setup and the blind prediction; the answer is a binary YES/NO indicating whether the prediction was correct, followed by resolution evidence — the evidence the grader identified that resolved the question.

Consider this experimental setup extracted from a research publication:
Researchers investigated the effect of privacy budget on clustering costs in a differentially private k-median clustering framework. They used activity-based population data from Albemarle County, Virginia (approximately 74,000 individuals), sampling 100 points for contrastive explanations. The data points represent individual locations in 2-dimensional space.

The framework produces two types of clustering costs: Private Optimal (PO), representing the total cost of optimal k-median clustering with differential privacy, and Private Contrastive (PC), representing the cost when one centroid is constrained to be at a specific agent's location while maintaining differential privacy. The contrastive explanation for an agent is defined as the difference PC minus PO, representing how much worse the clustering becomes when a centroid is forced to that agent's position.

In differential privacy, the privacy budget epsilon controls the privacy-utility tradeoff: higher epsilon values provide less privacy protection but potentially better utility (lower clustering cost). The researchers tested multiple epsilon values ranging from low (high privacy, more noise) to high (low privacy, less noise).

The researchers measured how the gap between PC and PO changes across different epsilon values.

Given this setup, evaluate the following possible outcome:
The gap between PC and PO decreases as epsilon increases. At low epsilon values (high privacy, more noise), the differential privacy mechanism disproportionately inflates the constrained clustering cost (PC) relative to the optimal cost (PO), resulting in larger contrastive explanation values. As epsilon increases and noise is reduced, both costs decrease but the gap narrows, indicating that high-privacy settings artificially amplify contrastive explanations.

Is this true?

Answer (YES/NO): NO